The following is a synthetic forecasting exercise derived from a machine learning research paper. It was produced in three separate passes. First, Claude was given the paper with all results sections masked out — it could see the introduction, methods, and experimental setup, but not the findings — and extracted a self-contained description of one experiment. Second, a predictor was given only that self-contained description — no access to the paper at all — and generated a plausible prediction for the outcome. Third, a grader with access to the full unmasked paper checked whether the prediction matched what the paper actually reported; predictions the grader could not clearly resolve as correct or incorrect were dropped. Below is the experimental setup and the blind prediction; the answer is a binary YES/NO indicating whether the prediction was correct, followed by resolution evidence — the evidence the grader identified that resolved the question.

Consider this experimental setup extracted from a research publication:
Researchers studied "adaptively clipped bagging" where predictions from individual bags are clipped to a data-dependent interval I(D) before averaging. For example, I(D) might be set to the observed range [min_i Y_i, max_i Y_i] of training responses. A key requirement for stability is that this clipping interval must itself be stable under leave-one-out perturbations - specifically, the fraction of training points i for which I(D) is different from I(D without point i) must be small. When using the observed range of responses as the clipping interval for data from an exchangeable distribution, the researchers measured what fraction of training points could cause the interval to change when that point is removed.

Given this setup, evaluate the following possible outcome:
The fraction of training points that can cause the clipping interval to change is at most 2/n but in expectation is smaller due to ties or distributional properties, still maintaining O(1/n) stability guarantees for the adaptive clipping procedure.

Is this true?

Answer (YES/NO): YES